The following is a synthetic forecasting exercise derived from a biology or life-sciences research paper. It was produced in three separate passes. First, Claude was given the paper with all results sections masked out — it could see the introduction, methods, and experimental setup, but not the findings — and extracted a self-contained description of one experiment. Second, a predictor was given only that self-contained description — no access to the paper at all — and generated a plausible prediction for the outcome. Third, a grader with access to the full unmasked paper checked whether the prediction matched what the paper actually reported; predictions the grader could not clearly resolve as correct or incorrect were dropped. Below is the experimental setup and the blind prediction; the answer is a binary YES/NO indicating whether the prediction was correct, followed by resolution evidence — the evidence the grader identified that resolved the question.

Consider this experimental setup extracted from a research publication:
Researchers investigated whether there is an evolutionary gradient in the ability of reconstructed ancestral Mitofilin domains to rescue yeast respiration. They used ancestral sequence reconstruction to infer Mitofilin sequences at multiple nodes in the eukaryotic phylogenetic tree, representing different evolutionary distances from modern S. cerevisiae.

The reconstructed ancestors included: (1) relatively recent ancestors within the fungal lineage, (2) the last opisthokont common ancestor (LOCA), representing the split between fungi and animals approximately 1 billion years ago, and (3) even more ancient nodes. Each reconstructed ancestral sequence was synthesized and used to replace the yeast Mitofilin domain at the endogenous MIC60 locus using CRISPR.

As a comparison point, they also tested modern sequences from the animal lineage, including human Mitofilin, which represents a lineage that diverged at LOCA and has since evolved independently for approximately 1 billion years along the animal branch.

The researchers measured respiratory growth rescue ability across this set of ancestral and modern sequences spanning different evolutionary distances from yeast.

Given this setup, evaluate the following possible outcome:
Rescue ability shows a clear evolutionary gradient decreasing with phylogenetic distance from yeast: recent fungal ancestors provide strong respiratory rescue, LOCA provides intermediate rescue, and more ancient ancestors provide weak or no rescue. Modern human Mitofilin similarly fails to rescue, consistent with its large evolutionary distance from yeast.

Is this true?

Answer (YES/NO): NO